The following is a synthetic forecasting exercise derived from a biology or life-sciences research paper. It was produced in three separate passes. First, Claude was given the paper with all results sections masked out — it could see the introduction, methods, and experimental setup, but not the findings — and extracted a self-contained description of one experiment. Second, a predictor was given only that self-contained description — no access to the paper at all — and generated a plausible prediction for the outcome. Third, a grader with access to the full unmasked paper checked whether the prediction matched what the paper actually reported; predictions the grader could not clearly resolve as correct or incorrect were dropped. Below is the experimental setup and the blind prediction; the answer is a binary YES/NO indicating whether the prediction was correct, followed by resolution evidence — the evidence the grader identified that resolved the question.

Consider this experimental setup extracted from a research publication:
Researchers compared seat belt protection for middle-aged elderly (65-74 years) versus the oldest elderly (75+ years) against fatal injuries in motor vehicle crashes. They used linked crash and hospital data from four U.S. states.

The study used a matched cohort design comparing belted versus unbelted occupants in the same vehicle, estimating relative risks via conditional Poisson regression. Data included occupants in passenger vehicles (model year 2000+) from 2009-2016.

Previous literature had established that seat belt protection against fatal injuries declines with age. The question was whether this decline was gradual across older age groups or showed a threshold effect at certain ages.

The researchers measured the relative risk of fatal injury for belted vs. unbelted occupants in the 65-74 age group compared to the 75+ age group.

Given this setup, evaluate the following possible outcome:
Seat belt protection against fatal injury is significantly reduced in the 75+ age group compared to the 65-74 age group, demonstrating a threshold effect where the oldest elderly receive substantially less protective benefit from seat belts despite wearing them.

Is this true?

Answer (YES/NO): NO